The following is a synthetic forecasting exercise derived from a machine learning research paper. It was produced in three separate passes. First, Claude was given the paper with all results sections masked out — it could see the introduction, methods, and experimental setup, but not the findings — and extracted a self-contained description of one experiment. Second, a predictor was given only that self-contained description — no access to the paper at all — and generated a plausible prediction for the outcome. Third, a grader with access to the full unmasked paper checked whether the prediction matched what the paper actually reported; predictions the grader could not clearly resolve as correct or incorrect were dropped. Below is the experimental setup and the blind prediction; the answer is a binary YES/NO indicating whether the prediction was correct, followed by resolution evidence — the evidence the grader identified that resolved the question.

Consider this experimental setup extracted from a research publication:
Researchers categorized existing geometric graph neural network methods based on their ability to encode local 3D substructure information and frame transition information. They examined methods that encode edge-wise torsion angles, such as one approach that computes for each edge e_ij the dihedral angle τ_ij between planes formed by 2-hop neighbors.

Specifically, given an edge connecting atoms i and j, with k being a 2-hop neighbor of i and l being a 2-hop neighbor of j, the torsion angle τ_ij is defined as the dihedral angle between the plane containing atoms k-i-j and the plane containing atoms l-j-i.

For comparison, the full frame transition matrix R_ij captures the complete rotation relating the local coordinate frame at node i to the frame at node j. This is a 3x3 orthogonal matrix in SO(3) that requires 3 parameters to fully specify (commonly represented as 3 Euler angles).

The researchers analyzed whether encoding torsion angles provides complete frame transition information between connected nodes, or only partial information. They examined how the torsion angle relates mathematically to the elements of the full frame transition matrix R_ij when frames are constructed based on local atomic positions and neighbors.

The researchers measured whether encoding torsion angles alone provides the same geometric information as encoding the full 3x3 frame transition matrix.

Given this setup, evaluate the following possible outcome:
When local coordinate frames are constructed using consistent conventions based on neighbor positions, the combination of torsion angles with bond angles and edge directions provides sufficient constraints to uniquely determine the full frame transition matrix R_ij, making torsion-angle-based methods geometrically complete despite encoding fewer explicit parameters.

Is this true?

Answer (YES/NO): NO